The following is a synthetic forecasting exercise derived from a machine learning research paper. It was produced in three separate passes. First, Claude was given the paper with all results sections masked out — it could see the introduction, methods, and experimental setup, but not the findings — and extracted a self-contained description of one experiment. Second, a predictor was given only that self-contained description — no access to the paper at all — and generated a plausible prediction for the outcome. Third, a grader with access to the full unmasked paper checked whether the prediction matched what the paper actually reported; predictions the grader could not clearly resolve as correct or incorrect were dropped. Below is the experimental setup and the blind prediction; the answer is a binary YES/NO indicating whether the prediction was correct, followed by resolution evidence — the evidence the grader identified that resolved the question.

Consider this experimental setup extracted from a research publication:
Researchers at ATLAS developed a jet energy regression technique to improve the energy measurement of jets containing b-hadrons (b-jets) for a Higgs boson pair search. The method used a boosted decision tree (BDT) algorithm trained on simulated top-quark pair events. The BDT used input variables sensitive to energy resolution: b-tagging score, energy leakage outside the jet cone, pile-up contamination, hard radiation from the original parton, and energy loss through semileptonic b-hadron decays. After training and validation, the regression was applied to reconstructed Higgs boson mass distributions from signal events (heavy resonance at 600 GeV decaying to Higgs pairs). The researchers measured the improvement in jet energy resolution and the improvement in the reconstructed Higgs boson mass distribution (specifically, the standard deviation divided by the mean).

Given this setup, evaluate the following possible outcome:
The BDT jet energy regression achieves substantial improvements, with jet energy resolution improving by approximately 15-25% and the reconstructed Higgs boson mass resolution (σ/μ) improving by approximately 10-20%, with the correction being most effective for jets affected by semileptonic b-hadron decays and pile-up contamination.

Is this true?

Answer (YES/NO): NO